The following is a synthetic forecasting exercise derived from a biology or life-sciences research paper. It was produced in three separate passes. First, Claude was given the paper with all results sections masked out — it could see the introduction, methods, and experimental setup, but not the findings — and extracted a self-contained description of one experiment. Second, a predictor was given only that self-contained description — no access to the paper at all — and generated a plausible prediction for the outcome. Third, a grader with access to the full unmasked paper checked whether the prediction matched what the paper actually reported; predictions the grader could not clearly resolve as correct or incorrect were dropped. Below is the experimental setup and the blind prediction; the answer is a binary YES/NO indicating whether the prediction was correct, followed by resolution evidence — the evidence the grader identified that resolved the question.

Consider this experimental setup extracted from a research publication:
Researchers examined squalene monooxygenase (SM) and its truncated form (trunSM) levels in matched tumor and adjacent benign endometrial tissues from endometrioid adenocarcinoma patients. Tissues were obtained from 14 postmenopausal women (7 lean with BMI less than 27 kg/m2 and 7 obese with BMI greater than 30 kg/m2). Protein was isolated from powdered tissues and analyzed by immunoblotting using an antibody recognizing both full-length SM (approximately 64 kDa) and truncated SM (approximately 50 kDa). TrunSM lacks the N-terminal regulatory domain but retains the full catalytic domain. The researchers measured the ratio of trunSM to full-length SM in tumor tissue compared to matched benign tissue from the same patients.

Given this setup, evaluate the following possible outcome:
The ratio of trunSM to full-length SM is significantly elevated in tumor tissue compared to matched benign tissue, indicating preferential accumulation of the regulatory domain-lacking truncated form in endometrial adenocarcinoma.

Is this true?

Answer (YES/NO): YES